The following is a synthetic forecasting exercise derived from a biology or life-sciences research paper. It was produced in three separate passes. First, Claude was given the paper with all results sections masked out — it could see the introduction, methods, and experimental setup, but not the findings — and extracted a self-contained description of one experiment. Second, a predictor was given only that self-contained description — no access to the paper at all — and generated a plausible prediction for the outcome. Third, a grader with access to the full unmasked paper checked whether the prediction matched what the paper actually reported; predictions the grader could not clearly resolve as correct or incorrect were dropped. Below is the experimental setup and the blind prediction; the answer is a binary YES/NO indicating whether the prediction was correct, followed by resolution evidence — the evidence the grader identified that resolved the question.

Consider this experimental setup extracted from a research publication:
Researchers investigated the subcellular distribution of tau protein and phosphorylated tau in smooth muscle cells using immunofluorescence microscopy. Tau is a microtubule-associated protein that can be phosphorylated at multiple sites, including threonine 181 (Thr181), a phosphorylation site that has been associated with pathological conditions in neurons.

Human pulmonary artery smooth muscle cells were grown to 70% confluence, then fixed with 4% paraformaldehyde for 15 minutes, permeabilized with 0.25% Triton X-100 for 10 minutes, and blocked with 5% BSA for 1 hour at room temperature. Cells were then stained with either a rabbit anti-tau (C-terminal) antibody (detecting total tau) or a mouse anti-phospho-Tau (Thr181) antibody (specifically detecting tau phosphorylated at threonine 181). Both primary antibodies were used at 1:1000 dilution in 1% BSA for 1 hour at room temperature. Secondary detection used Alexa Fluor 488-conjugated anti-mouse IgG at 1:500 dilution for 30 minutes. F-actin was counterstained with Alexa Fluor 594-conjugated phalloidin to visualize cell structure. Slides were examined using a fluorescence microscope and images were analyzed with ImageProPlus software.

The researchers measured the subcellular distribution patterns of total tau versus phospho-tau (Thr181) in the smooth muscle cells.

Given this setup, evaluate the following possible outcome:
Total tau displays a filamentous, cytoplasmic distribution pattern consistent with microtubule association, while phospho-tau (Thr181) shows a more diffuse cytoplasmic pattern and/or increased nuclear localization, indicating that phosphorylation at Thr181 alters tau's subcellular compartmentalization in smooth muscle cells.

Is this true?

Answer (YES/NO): NO